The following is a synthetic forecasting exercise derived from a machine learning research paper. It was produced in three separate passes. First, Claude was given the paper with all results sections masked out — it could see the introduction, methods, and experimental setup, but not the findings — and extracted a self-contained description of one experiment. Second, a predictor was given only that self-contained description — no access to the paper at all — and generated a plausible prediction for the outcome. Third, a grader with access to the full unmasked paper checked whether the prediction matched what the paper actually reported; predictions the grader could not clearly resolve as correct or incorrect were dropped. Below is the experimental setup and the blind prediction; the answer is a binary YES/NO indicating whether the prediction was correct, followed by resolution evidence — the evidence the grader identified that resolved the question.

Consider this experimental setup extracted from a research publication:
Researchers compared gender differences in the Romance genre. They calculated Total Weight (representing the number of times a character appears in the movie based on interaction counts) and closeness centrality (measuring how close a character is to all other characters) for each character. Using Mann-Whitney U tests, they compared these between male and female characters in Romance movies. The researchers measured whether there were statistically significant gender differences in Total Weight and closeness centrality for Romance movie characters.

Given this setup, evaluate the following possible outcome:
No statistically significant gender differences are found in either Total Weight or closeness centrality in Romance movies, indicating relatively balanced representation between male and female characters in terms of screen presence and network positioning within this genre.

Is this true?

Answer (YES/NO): NO